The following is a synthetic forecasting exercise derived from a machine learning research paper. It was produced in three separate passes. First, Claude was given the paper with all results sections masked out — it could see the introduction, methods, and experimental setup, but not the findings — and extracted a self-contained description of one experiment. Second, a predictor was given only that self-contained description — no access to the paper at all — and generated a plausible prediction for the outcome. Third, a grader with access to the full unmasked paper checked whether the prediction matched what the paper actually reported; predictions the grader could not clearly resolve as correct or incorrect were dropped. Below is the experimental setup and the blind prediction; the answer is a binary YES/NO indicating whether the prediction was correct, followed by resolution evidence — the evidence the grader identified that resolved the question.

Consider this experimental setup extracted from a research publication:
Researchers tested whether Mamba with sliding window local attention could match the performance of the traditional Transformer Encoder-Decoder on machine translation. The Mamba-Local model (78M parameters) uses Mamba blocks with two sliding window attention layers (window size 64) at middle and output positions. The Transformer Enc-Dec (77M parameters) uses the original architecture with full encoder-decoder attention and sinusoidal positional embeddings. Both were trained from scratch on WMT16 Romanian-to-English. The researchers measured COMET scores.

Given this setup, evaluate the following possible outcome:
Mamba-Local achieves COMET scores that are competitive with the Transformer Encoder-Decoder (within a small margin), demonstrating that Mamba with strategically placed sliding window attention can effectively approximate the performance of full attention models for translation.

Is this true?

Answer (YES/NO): NO